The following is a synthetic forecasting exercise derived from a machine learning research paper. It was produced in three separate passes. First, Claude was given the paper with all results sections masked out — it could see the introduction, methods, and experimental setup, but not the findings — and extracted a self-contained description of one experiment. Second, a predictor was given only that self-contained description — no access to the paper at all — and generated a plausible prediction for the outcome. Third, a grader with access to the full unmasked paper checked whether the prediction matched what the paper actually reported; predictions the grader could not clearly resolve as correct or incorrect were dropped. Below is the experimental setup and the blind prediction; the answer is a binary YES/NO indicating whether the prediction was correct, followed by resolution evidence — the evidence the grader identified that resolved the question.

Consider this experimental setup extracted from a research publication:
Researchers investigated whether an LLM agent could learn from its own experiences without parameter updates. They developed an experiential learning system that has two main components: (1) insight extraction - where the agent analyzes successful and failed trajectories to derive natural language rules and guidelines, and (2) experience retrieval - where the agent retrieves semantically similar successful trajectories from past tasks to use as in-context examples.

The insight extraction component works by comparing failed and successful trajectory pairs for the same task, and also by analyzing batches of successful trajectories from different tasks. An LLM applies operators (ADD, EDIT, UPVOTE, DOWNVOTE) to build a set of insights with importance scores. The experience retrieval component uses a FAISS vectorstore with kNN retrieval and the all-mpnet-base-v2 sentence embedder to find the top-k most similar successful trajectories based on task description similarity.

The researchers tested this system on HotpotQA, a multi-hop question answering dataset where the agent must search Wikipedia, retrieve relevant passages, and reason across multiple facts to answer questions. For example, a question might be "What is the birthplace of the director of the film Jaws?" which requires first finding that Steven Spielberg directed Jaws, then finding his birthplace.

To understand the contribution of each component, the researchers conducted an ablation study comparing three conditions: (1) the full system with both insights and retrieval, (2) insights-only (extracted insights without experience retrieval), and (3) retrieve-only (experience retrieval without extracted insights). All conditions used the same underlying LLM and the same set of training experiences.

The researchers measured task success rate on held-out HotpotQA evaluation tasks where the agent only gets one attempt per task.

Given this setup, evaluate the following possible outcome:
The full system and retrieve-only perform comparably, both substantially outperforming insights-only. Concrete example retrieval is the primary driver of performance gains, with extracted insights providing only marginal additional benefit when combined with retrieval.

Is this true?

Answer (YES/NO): NO